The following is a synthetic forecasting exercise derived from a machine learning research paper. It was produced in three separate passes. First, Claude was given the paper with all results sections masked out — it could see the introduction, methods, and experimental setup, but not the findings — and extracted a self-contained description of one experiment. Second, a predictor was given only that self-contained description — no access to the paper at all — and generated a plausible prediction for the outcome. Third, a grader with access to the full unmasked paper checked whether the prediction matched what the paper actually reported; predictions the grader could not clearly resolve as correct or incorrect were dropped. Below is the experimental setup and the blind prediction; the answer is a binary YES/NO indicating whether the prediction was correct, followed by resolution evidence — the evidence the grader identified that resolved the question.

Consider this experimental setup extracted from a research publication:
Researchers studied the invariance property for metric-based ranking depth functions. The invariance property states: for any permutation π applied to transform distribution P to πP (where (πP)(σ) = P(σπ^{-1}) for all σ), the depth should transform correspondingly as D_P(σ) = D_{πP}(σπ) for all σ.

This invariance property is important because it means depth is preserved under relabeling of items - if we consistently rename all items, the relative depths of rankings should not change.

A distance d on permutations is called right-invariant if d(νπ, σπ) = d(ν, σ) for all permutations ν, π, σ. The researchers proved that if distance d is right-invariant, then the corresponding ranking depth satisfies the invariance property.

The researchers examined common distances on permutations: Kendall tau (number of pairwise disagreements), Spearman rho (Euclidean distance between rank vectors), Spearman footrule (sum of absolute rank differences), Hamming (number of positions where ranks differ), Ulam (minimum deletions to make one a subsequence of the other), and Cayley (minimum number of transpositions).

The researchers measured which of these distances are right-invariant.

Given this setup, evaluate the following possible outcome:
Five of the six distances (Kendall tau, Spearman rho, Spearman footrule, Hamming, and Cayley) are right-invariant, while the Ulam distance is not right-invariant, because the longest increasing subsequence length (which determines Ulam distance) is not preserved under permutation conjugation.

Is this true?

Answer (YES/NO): NO